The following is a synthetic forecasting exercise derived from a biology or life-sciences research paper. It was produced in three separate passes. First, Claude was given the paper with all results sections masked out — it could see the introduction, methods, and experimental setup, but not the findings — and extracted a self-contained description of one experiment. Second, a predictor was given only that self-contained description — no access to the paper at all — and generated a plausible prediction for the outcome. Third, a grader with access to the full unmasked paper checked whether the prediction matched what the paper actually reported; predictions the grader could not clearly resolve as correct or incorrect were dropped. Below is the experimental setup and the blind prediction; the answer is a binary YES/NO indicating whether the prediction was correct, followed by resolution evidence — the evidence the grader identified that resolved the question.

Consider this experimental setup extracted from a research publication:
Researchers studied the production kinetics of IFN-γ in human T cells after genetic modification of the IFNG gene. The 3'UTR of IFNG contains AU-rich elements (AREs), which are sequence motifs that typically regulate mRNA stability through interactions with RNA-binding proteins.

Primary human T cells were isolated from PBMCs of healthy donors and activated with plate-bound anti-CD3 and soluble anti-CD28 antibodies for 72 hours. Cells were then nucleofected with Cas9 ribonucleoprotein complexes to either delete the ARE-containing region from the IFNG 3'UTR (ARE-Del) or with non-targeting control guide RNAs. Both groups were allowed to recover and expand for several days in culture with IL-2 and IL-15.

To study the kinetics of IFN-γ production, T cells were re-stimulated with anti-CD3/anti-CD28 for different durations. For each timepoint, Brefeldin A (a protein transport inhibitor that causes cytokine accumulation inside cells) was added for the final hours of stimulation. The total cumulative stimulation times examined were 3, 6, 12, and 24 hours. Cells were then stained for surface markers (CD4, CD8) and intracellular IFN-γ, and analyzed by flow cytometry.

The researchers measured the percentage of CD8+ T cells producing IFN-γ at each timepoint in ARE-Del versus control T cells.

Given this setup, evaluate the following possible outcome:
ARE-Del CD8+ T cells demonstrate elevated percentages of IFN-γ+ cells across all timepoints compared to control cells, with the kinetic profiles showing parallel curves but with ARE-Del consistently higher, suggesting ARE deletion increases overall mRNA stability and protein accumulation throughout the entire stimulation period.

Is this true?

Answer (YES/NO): YES